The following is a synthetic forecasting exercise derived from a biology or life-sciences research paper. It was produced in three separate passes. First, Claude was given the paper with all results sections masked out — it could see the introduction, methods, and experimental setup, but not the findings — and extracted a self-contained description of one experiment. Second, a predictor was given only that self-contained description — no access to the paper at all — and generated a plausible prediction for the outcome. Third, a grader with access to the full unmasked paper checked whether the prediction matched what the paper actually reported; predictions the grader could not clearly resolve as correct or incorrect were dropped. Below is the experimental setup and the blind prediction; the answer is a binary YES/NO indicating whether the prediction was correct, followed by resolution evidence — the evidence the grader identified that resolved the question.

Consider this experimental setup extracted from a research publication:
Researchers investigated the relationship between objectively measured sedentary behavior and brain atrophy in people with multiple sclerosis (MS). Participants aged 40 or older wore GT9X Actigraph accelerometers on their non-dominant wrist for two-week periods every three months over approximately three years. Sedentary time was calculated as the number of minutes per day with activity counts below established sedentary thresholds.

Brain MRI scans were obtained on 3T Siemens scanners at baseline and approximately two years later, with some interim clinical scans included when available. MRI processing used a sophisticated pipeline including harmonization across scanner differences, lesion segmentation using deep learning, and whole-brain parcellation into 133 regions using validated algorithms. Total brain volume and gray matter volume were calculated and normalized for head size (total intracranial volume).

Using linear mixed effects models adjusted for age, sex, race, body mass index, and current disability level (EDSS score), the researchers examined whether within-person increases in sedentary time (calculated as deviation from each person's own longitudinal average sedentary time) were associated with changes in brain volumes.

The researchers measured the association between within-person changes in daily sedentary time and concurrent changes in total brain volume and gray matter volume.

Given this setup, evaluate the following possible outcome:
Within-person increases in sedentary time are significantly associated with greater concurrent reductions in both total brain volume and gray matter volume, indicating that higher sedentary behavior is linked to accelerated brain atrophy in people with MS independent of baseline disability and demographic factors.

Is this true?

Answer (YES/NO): NO